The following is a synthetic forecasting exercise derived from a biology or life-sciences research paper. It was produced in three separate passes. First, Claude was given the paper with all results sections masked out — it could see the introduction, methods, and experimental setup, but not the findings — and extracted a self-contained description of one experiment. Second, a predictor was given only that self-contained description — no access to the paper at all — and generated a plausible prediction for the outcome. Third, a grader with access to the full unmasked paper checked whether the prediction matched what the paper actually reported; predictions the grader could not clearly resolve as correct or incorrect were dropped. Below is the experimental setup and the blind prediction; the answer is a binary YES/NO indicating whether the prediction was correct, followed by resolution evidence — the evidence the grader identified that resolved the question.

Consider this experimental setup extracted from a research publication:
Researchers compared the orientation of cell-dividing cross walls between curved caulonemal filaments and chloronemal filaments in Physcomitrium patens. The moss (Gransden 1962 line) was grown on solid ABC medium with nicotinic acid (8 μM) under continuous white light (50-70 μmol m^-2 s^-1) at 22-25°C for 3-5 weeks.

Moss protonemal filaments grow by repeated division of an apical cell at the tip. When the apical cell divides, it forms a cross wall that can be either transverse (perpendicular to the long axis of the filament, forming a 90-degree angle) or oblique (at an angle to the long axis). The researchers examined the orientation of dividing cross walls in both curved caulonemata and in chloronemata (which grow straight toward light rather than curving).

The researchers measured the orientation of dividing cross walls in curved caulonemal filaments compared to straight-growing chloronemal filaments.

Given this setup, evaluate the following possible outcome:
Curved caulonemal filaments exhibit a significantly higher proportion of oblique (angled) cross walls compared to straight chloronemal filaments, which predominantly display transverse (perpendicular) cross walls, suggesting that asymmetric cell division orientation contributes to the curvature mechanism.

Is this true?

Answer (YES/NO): YES